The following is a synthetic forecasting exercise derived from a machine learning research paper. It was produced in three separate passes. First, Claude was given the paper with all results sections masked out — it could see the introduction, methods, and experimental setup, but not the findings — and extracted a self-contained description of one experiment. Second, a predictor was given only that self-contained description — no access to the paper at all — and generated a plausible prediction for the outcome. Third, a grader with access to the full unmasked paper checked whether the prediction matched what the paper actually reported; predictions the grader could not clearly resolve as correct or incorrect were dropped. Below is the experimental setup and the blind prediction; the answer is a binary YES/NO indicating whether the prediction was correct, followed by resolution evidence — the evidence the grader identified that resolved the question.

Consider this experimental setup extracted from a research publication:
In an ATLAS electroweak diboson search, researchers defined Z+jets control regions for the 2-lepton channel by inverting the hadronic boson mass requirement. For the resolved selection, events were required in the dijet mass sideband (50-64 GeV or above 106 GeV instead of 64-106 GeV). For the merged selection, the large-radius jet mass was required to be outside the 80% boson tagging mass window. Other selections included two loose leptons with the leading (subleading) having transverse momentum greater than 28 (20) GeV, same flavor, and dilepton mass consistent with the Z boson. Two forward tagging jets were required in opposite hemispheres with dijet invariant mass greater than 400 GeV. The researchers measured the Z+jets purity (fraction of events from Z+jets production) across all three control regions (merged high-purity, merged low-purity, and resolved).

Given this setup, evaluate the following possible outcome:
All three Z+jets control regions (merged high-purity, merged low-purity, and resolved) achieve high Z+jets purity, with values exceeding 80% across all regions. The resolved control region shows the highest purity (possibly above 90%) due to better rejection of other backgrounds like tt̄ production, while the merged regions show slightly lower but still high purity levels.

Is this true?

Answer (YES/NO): NO